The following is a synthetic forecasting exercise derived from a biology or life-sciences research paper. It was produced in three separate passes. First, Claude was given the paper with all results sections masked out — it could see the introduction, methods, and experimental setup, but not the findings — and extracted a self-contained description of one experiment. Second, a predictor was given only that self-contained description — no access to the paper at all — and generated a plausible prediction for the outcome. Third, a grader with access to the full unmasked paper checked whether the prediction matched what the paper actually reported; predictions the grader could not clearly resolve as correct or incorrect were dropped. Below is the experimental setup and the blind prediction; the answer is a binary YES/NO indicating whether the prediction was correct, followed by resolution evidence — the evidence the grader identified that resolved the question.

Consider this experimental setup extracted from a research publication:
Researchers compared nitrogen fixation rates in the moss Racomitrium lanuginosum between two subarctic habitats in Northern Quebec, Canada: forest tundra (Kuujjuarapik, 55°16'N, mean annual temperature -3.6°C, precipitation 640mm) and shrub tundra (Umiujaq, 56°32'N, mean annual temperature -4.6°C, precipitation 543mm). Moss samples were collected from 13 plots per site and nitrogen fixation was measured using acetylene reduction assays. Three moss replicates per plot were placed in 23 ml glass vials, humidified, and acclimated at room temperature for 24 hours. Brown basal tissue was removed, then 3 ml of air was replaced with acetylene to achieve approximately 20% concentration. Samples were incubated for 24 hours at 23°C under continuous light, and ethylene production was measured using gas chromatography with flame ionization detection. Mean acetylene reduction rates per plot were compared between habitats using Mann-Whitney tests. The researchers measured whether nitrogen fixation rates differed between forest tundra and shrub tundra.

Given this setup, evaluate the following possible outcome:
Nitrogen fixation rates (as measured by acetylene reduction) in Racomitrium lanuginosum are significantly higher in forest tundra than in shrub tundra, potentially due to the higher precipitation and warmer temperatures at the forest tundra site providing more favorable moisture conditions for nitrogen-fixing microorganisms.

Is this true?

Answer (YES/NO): NO